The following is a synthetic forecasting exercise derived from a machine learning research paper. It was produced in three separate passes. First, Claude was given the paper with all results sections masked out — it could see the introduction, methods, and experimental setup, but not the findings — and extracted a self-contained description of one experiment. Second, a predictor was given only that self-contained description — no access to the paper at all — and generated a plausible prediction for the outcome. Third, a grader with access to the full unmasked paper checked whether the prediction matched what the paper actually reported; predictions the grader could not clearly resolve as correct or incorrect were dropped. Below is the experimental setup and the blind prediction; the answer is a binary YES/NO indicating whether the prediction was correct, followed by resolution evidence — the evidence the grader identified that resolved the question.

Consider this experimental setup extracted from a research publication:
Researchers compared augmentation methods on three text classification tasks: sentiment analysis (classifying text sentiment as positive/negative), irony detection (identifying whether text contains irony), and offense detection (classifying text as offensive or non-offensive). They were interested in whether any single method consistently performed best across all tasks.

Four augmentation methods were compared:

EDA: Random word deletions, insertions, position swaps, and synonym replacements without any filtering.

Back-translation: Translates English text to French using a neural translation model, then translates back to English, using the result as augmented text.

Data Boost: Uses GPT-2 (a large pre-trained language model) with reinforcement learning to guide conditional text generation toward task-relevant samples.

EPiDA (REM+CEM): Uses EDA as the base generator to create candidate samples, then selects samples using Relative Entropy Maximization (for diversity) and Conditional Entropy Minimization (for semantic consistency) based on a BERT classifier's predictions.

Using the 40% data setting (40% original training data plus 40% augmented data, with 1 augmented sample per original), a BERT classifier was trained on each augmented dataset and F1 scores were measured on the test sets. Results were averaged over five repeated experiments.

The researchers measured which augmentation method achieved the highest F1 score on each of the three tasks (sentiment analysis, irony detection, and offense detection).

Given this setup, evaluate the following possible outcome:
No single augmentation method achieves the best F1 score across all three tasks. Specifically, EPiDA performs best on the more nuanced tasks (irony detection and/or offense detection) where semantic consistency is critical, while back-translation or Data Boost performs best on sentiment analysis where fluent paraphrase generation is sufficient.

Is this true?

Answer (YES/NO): NO